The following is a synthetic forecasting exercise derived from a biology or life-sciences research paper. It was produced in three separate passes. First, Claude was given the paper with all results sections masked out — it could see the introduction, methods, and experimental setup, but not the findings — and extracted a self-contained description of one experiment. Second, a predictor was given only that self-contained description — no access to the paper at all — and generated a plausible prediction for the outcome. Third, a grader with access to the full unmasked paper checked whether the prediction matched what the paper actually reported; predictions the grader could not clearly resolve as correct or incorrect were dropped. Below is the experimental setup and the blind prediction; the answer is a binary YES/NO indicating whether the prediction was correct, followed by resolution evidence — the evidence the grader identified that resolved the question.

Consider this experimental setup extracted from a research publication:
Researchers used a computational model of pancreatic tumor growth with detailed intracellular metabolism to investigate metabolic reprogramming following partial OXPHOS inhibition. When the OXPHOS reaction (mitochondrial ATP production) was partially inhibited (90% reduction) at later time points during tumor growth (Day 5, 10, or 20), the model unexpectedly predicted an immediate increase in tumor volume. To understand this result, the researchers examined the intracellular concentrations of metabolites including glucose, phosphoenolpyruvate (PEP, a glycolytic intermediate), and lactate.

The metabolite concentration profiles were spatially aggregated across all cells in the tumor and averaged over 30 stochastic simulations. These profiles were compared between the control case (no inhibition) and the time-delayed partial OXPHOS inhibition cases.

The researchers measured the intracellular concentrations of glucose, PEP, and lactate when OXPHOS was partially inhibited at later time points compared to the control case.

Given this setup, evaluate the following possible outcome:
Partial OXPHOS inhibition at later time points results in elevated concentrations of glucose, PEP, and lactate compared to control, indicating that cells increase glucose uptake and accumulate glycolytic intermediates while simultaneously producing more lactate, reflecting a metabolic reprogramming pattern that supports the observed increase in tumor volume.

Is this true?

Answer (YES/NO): YES